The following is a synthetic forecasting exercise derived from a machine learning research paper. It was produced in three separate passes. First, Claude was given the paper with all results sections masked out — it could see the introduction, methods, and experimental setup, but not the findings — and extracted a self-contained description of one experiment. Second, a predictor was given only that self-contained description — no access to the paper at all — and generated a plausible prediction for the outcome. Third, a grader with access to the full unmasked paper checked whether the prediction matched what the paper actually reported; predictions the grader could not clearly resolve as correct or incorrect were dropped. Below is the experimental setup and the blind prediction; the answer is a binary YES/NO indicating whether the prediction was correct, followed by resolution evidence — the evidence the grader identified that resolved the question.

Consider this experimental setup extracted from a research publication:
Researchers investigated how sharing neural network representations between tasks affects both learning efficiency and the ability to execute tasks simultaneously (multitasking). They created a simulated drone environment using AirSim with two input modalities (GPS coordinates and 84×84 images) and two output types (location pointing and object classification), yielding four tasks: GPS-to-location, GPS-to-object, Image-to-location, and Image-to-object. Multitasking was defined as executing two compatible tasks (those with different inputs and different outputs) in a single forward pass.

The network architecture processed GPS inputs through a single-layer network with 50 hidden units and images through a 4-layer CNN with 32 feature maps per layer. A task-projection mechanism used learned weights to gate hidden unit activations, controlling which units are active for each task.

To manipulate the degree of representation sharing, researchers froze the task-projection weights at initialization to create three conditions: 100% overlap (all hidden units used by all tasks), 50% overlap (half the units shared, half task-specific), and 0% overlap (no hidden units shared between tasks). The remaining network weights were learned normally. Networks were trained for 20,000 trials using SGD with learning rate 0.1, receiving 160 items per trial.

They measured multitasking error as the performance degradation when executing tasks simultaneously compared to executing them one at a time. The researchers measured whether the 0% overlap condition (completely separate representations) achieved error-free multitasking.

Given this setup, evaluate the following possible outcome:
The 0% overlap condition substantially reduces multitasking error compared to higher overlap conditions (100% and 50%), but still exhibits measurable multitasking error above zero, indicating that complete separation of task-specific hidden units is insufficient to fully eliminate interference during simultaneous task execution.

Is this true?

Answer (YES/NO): YES